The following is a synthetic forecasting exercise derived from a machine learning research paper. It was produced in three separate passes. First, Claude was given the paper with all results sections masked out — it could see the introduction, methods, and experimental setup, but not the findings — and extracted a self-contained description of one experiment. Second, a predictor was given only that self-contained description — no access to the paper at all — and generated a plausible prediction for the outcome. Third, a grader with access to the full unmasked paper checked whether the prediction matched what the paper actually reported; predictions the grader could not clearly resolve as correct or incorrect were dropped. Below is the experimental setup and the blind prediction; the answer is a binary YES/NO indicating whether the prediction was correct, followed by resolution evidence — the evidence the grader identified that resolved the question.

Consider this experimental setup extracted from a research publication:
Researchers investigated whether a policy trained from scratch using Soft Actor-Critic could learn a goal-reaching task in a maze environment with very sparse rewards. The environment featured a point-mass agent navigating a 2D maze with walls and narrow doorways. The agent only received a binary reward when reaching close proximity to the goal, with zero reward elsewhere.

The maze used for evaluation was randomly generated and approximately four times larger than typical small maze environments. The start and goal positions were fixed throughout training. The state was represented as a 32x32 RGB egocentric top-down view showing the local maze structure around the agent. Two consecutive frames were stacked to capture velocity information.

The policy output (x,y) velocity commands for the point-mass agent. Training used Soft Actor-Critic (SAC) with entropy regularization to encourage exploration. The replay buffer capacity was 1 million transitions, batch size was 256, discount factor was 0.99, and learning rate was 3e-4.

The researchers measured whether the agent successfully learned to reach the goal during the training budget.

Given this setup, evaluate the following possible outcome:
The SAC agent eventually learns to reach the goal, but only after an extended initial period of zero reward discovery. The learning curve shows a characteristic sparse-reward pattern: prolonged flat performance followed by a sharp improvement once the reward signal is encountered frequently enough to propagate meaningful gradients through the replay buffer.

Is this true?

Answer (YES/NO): NO